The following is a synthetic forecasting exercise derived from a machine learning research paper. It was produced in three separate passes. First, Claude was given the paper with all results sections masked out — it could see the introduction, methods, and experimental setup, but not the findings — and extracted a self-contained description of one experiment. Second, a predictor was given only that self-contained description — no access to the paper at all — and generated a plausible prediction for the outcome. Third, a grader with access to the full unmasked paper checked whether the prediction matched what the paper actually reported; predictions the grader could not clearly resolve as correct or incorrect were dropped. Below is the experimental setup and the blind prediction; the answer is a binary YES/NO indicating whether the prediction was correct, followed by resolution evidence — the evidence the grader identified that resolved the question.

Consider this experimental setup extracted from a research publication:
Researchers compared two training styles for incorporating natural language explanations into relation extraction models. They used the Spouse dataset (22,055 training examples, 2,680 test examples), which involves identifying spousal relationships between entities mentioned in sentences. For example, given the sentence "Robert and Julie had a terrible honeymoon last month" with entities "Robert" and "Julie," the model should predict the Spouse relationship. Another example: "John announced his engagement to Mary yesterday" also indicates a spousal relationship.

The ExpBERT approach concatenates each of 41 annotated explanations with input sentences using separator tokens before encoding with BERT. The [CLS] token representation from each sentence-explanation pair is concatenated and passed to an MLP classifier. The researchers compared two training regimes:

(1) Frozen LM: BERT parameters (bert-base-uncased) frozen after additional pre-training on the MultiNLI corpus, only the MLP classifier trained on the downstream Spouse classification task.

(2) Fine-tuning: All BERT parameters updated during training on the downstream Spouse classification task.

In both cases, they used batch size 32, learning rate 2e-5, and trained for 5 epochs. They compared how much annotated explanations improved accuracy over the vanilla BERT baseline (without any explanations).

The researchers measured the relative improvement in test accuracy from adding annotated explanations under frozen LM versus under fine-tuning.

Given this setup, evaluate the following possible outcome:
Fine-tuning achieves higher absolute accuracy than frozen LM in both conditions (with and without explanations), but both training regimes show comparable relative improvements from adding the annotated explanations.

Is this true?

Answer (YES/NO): NO